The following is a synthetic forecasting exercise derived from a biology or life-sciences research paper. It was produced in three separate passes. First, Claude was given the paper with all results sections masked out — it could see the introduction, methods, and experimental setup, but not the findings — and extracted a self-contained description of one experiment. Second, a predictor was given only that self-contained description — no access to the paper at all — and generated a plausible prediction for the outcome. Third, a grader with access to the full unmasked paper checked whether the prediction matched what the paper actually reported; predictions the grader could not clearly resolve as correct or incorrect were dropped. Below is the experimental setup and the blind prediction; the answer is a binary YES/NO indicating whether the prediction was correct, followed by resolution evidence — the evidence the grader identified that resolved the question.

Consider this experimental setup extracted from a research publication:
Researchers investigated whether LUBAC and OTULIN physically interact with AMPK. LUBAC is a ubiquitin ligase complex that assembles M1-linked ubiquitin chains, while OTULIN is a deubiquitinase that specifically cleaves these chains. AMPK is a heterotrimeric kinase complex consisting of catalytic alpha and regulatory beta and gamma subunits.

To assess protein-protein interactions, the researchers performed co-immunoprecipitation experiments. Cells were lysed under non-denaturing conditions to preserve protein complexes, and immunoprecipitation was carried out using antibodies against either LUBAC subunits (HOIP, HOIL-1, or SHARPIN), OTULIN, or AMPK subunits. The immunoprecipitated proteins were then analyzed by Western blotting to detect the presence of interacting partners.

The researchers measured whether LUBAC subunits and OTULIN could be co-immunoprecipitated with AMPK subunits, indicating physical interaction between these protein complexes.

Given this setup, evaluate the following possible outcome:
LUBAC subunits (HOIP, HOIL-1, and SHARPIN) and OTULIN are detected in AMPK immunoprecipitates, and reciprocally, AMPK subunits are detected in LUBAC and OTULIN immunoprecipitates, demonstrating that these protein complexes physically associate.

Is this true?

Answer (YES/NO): YES